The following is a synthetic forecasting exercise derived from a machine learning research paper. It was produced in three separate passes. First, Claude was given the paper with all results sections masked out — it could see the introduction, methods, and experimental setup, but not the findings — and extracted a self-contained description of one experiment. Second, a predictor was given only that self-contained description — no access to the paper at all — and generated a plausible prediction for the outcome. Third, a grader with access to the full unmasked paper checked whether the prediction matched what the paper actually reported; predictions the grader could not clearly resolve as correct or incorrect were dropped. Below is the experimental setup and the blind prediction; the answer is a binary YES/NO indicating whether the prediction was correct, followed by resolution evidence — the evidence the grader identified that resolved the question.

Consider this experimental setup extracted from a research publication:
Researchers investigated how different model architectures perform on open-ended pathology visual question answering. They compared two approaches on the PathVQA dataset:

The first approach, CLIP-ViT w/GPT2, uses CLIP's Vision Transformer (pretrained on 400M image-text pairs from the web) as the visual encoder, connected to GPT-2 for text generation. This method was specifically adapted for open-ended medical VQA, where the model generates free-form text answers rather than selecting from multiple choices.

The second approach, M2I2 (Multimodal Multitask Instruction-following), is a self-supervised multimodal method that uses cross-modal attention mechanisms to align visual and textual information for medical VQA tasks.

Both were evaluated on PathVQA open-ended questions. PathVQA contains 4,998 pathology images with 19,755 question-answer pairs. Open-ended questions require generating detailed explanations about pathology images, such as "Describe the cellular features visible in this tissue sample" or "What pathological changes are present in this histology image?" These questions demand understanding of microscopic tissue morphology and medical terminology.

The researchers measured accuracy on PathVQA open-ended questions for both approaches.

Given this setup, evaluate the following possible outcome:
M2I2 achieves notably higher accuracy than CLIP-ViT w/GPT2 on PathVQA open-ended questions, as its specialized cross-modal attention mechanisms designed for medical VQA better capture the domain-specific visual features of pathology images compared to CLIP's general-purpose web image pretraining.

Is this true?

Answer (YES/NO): NO